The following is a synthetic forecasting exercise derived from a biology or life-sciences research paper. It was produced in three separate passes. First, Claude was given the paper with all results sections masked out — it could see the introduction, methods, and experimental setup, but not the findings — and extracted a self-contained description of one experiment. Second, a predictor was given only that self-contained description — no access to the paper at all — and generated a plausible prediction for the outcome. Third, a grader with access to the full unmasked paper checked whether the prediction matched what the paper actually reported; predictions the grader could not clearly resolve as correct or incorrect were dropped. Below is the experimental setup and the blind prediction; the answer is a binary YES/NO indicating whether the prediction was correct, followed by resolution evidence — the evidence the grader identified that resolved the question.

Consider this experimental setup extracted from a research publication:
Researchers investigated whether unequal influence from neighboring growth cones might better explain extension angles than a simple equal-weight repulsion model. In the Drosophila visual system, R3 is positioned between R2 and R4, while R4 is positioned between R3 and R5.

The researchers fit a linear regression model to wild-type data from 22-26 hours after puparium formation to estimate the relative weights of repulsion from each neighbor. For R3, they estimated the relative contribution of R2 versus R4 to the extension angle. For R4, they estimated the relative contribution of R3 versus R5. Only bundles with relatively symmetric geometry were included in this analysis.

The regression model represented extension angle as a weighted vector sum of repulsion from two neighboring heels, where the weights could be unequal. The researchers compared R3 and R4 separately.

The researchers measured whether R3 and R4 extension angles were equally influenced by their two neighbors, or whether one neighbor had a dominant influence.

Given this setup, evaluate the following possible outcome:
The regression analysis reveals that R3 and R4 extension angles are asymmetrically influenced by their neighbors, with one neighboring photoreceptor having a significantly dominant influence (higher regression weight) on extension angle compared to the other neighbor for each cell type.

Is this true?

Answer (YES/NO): YES